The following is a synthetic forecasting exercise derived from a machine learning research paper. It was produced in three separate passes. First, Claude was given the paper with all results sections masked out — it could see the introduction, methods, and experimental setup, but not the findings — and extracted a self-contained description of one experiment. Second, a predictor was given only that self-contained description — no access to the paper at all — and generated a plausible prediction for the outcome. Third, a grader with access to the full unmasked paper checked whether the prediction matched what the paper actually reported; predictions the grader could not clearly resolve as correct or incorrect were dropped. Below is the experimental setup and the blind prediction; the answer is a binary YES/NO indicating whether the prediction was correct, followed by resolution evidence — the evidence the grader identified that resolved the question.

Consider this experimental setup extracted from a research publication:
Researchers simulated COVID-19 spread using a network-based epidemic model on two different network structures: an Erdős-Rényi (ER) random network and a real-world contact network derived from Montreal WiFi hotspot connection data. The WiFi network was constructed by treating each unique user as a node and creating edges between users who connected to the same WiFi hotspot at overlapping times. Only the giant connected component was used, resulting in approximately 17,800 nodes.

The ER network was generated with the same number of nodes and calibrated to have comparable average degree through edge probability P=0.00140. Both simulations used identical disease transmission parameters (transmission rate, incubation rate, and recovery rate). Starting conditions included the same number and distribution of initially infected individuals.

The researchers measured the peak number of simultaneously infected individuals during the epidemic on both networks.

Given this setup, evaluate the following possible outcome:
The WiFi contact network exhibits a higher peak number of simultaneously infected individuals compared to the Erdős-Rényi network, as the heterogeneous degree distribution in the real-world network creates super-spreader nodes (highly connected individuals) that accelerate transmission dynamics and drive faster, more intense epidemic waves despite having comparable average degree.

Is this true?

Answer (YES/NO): NO